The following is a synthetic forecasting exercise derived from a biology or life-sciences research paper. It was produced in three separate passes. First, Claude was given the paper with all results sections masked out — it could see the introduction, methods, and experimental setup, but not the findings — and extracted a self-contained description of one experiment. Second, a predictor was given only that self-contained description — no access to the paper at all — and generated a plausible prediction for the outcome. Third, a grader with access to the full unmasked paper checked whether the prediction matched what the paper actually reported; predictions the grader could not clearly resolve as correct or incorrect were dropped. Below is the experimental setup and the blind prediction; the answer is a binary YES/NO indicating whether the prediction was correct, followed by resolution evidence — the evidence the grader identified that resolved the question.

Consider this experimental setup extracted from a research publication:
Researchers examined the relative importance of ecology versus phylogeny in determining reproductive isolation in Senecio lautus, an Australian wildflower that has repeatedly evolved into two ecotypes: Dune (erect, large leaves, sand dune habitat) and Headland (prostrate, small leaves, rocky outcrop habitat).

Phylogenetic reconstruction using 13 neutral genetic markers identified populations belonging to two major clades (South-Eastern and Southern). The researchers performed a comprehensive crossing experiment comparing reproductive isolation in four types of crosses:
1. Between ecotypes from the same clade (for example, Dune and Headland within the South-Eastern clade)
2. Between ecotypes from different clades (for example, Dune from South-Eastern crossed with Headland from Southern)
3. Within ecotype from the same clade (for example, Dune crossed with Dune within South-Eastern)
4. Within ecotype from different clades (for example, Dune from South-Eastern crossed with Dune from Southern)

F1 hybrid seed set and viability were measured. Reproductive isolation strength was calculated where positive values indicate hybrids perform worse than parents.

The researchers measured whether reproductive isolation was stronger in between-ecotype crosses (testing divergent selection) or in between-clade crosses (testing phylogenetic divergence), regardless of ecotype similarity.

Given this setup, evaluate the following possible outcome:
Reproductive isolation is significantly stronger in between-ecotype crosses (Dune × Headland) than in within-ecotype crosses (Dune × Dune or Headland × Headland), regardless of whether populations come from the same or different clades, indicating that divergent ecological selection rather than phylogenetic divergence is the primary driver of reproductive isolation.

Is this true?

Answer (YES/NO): NO